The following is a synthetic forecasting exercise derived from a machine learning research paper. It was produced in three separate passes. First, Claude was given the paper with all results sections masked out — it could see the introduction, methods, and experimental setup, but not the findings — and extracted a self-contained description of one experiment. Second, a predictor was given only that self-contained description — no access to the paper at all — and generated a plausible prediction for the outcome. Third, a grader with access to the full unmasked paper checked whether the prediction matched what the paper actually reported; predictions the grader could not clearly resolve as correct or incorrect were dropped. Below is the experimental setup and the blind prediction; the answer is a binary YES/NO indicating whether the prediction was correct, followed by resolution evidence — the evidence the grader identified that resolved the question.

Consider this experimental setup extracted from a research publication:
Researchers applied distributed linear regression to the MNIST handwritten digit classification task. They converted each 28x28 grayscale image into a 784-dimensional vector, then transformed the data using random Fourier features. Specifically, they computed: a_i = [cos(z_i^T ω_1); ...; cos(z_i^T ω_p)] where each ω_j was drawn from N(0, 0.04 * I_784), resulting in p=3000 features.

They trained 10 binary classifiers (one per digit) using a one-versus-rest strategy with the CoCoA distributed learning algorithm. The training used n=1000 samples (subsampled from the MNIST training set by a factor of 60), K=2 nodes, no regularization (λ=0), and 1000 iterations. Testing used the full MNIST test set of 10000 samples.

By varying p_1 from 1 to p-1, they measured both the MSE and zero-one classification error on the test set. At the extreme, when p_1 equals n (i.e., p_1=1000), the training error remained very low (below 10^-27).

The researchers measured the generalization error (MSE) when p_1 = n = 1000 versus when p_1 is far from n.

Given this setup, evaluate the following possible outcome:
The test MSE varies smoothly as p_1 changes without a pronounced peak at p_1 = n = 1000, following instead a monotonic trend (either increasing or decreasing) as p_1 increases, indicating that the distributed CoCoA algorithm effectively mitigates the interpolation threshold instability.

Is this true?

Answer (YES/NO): NO